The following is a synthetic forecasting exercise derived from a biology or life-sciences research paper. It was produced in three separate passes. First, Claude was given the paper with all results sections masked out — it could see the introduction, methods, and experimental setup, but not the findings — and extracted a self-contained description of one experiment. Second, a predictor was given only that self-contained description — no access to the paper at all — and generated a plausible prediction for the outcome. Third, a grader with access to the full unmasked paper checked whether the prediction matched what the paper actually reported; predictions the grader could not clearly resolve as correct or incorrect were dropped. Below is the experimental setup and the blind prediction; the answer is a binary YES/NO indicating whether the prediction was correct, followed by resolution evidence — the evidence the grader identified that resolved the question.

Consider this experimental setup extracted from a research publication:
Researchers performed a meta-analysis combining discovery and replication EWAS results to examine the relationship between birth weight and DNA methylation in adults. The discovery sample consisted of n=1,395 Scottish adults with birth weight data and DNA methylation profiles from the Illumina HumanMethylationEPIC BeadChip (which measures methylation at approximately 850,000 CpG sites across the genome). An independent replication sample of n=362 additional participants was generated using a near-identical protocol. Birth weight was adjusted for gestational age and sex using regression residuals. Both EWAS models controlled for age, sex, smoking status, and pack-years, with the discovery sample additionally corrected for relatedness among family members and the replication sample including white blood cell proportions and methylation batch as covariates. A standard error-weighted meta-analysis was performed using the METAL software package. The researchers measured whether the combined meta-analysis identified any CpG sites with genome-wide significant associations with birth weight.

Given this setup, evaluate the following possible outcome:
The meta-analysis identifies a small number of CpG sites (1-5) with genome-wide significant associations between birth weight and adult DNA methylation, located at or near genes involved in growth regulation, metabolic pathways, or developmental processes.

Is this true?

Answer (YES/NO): YES